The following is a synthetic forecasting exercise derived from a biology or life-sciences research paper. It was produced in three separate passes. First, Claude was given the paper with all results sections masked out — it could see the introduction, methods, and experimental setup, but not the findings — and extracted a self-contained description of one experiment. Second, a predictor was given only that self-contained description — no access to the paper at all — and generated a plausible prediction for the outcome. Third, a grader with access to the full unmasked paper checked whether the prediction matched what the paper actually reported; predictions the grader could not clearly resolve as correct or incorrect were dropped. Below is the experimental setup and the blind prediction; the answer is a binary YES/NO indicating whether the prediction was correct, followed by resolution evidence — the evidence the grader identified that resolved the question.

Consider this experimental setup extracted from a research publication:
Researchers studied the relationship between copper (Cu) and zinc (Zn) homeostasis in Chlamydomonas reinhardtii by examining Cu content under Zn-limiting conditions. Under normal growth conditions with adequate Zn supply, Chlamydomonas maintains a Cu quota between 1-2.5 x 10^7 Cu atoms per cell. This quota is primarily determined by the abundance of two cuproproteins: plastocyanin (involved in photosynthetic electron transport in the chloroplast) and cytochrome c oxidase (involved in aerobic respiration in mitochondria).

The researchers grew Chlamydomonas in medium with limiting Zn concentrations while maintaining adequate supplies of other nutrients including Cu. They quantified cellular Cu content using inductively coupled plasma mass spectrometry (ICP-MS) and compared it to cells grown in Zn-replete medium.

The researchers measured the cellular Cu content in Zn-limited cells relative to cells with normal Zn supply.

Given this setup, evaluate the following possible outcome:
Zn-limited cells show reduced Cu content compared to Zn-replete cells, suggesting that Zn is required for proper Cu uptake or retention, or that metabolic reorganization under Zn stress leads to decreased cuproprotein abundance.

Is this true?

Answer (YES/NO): NO